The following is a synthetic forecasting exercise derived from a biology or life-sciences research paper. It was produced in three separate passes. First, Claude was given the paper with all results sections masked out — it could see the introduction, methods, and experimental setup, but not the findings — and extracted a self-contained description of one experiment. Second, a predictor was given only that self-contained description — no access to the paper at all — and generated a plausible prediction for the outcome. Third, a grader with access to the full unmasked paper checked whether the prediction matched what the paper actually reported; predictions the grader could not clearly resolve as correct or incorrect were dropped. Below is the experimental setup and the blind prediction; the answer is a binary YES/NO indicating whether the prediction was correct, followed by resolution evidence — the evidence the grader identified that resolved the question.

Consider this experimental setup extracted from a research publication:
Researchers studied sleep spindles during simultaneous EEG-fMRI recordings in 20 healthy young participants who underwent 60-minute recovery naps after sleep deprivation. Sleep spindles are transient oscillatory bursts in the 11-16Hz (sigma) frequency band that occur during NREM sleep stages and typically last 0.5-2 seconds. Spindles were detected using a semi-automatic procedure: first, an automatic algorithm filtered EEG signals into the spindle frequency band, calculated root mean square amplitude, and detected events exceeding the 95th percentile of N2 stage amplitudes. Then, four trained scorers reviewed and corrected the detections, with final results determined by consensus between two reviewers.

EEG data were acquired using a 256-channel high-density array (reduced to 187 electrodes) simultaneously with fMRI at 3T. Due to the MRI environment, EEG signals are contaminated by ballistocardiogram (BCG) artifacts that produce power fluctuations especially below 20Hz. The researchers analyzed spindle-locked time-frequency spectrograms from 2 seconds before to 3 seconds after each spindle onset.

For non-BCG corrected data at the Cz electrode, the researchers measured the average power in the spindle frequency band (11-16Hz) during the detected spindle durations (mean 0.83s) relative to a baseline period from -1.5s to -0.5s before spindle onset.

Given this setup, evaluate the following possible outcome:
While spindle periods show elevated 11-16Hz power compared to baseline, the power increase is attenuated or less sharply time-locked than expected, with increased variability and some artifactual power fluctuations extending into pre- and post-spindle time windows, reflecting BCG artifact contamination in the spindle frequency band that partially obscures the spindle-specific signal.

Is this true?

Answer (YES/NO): NO